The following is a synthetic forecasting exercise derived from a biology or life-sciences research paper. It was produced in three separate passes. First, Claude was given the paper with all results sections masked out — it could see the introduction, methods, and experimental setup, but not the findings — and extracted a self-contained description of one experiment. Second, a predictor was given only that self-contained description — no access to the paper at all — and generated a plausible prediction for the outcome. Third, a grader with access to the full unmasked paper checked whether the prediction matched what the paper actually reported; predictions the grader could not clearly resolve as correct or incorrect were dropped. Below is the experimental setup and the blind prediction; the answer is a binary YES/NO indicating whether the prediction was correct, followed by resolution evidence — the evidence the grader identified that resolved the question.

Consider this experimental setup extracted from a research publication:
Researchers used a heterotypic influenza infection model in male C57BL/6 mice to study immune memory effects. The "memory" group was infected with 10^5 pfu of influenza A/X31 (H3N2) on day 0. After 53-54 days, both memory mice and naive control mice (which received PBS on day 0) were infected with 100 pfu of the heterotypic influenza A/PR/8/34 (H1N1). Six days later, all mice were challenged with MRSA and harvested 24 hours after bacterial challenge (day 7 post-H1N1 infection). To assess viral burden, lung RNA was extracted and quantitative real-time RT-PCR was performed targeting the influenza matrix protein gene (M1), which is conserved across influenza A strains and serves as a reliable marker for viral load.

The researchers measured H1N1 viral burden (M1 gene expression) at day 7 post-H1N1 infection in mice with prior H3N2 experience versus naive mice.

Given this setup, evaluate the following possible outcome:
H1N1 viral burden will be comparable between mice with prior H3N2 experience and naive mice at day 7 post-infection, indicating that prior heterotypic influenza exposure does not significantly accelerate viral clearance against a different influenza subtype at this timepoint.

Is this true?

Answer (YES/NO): NO